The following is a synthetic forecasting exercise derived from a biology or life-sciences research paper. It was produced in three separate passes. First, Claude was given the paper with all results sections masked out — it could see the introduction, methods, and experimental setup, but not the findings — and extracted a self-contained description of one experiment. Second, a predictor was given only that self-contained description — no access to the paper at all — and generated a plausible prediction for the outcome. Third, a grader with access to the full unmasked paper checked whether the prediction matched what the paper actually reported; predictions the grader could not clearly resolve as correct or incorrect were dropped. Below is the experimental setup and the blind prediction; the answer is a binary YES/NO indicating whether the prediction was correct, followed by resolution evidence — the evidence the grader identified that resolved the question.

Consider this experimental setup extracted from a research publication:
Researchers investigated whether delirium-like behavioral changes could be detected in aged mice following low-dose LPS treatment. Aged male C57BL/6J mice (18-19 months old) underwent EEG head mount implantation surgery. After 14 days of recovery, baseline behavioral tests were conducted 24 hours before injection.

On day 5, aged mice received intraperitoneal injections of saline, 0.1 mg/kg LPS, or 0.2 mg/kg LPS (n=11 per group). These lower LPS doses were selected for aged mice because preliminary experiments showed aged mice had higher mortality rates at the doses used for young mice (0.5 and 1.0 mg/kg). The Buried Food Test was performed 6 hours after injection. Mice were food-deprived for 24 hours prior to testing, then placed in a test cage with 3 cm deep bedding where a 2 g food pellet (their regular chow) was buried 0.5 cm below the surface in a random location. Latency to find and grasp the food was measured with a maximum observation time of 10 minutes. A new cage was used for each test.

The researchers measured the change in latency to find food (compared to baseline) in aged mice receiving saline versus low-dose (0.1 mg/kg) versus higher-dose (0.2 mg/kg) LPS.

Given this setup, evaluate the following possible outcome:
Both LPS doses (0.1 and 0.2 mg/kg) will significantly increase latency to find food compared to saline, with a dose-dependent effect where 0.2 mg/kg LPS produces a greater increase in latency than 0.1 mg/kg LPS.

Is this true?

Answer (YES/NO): NO